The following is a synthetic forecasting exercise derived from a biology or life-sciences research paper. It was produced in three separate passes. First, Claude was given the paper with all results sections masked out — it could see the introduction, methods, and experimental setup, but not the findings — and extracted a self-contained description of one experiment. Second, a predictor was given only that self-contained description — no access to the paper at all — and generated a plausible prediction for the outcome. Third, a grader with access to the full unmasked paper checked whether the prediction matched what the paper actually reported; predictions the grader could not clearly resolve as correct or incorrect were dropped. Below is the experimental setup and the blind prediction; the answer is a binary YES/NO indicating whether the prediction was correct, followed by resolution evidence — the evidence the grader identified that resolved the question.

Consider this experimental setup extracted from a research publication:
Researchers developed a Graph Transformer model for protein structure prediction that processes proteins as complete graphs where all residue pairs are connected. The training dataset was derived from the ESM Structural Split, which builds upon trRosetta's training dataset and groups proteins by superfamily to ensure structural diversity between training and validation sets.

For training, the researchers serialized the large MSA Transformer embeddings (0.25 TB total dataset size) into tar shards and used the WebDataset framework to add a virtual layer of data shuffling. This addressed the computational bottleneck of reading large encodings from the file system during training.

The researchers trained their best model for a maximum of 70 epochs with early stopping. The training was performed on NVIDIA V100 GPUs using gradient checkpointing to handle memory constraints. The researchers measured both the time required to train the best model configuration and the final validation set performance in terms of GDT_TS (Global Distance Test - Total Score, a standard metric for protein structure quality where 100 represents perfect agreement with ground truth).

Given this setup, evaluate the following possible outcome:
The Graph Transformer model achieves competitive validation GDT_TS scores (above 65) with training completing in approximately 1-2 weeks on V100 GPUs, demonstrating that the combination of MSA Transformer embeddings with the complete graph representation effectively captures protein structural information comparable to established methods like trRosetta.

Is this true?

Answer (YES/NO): NO